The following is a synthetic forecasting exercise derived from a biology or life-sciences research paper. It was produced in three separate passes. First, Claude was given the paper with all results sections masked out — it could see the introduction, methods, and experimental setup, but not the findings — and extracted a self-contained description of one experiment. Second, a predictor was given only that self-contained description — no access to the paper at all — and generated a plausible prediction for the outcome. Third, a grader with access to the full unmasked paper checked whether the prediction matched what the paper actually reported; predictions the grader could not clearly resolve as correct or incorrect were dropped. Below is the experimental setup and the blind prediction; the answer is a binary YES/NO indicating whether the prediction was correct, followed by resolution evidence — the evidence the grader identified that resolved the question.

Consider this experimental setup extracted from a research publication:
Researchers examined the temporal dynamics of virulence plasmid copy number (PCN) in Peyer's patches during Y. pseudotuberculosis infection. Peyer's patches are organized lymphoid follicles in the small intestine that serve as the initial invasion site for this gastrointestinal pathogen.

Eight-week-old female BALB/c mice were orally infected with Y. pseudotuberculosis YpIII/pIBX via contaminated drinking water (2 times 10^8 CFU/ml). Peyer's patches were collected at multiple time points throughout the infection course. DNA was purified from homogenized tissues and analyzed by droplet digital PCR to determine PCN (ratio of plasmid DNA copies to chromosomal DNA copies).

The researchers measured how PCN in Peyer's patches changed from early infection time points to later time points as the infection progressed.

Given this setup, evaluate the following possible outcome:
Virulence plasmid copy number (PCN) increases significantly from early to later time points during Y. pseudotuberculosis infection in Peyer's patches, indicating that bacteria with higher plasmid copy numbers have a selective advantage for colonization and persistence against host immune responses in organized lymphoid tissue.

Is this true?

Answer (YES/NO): NO